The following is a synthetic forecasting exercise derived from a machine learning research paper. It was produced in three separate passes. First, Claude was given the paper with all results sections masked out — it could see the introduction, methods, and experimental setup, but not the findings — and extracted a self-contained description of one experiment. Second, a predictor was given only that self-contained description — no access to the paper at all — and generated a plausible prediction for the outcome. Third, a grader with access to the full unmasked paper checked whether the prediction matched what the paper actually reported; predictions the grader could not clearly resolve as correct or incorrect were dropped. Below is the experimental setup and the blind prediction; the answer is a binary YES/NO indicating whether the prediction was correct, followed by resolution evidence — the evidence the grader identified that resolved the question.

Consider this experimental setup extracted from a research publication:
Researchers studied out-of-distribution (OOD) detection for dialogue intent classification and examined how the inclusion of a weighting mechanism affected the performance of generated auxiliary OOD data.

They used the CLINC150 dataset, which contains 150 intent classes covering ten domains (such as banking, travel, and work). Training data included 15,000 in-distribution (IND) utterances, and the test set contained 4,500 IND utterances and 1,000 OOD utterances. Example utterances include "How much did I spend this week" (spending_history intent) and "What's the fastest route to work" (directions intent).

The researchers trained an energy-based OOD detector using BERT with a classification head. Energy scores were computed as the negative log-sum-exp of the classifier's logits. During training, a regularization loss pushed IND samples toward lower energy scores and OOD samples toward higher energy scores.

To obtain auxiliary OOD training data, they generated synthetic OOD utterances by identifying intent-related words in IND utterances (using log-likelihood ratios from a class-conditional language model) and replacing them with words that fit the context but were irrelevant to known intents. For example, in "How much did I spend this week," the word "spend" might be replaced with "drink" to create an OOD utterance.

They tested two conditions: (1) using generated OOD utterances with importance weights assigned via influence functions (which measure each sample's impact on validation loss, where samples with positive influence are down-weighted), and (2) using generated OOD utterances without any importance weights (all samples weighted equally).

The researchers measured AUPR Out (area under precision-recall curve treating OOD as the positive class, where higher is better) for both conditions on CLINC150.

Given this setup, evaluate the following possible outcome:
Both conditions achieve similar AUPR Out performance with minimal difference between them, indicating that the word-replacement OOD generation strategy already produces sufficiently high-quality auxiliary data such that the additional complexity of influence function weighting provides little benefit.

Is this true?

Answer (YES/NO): NO